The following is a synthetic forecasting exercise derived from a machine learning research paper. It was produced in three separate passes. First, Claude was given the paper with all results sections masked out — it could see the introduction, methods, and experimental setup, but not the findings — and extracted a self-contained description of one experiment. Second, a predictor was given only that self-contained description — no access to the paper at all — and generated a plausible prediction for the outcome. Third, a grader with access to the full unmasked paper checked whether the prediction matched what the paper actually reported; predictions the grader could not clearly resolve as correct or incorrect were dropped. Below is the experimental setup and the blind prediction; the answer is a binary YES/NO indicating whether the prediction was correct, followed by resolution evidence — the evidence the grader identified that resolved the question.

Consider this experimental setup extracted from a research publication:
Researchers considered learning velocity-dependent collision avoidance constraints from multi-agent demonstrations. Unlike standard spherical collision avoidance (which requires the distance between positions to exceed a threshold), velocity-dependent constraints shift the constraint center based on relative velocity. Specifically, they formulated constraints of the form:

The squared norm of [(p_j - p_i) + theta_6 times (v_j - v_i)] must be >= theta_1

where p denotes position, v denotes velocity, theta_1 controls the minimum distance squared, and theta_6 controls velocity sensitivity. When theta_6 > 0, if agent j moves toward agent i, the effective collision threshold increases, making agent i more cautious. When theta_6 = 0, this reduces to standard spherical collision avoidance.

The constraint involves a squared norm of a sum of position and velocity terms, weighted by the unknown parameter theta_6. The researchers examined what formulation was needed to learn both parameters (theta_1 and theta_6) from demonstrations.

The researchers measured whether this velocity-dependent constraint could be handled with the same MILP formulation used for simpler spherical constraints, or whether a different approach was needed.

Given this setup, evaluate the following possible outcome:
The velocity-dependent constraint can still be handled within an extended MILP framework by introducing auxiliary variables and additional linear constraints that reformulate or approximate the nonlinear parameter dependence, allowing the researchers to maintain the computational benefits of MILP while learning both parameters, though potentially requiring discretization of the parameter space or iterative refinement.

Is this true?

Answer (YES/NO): YES